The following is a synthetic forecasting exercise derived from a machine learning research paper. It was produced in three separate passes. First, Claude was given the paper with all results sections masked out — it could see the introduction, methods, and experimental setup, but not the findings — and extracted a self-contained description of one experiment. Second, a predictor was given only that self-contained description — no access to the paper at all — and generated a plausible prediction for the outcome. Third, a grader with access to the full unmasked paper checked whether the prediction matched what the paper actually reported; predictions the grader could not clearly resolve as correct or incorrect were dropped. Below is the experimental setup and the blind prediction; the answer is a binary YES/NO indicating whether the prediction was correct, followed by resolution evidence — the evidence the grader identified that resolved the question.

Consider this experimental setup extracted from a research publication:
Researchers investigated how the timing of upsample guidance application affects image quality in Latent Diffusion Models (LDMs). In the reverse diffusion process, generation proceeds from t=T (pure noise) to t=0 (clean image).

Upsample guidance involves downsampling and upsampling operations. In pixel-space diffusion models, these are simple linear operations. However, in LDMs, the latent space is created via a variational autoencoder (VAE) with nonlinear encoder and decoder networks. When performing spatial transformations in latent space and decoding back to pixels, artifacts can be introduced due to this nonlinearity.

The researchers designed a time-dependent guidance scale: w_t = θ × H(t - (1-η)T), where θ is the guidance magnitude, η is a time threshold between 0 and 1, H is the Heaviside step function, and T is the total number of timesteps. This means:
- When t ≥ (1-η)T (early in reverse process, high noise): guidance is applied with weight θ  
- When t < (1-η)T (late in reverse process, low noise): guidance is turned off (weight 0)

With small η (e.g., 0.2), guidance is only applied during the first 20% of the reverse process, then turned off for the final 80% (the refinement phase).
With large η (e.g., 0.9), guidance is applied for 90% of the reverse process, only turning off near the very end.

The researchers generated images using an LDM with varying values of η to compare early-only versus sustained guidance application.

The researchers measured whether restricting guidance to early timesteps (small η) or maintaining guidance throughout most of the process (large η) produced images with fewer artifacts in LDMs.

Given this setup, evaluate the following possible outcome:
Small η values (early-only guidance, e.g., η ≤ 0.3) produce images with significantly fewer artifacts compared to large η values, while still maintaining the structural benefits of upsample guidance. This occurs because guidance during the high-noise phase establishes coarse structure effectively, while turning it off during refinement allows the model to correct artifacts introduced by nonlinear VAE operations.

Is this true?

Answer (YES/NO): NO